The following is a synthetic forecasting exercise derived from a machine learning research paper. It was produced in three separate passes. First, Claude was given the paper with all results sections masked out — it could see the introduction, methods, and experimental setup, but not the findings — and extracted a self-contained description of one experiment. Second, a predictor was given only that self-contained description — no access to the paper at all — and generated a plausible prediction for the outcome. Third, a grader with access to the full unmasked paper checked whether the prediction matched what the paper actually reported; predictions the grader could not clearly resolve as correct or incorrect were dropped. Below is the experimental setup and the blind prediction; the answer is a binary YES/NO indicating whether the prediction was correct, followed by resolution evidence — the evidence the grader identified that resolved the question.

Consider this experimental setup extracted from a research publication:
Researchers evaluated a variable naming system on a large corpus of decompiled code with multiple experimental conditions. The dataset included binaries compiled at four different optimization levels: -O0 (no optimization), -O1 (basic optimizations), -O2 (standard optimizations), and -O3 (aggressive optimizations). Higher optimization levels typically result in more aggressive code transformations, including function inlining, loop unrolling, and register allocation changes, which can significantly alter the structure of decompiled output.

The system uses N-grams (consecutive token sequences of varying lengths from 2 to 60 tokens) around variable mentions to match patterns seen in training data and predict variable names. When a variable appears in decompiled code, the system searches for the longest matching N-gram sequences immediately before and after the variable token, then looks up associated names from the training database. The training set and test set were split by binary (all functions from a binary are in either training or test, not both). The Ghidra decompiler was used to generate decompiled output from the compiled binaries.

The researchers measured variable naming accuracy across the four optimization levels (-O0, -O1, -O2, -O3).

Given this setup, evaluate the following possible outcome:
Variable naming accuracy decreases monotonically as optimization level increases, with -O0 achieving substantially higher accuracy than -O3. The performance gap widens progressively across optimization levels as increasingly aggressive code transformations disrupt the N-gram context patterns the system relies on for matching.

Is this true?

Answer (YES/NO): NO